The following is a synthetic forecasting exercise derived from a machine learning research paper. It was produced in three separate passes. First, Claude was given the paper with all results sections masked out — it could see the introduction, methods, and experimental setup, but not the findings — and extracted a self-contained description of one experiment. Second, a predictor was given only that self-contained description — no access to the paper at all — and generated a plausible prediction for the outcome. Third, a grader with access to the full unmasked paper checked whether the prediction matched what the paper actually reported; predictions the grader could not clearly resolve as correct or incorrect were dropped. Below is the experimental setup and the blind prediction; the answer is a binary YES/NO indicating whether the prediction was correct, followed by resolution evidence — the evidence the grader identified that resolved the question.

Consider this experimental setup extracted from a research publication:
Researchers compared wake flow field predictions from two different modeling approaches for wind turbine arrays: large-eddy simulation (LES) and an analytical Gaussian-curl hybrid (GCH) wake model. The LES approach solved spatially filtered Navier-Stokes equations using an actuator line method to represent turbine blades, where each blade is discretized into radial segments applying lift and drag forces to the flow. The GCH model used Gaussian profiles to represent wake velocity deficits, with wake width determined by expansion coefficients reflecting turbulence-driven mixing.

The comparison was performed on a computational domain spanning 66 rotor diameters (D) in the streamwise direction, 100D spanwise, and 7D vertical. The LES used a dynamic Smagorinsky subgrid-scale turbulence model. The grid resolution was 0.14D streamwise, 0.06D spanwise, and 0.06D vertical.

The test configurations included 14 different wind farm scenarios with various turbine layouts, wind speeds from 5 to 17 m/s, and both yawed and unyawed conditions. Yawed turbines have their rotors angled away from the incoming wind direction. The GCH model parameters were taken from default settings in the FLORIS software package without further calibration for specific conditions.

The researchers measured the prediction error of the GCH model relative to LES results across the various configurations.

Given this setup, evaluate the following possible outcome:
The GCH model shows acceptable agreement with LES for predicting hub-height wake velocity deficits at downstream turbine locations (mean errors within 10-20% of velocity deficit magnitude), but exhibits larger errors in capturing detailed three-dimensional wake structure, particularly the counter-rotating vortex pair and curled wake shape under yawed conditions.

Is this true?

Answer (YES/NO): NO